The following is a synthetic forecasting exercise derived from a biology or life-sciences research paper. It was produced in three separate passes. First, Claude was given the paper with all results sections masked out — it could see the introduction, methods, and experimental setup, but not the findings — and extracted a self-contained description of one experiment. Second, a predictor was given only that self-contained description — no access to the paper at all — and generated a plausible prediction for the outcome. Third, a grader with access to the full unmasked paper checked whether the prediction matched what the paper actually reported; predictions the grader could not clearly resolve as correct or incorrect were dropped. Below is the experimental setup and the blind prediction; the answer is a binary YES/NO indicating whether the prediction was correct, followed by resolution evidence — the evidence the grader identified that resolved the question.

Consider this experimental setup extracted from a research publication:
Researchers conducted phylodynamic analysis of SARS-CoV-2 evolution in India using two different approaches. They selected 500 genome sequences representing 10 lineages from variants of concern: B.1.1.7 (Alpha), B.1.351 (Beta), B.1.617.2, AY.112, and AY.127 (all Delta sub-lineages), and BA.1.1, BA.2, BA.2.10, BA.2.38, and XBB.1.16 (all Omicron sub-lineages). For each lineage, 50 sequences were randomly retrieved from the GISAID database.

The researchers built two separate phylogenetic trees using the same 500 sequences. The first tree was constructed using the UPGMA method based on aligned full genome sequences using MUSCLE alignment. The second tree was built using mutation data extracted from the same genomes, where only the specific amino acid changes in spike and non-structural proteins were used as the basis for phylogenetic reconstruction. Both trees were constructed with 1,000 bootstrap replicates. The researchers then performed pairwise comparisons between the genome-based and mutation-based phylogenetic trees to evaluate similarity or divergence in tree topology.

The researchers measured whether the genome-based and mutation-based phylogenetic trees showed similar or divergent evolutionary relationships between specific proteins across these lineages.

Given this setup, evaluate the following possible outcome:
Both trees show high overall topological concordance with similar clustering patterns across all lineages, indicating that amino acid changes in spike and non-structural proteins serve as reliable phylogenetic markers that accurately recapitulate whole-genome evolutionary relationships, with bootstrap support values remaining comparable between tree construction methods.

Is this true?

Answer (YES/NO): NO